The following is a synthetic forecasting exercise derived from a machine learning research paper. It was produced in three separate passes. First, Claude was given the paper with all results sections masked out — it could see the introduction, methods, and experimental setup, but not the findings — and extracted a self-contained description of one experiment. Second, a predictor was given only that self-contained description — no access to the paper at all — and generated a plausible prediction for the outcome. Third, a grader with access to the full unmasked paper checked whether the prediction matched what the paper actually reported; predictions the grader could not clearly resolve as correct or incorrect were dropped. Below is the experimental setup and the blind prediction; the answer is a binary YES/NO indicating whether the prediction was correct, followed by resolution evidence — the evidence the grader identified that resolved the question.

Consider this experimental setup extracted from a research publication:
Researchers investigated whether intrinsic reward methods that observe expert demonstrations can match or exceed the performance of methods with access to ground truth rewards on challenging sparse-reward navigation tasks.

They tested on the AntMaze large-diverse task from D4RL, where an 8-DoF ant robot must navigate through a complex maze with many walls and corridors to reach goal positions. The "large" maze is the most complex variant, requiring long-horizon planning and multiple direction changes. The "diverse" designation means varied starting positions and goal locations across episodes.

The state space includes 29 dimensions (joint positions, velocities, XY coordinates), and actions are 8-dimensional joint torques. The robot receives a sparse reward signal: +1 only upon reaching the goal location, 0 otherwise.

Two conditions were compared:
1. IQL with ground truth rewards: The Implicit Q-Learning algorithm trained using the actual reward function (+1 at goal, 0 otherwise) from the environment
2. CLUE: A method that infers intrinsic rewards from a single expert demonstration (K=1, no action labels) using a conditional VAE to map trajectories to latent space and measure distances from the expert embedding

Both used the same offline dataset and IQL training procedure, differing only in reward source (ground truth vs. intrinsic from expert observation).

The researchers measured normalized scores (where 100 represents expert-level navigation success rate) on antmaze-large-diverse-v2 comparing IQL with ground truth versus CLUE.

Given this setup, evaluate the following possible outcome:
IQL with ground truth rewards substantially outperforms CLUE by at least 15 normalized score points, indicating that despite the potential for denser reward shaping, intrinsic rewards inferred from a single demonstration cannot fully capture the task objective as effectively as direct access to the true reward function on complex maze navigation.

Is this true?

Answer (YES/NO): NO